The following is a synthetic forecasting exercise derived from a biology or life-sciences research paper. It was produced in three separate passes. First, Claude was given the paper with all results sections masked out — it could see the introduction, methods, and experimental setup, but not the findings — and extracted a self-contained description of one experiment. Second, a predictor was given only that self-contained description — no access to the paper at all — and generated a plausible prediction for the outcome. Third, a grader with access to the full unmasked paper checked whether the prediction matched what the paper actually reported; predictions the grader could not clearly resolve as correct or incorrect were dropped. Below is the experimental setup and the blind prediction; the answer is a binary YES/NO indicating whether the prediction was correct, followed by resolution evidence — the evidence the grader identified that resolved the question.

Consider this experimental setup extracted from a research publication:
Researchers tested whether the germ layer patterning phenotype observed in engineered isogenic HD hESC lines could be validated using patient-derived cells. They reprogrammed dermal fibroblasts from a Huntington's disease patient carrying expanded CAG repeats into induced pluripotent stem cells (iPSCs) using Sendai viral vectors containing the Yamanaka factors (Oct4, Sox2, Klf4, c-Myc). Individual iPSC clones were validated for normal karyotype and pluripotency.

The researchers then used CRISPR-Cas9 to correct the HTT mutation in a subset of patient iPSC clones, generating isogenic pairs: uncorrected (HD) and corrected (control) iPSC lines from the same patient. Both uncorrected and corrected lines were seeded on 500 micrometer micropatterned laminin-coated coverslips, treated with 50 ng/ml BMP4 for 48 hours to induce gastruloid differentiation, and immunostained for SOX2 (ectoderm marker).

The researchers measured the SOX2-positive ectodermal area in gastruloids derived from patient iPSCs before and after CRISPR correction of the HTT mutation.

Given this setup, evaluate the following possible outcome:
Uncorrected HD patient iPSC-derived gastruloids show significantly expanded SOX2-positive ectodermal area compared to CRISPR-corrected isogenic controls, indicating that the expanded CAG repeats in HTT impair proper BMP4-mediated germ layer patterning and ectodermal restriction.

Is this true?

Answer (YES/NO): NO